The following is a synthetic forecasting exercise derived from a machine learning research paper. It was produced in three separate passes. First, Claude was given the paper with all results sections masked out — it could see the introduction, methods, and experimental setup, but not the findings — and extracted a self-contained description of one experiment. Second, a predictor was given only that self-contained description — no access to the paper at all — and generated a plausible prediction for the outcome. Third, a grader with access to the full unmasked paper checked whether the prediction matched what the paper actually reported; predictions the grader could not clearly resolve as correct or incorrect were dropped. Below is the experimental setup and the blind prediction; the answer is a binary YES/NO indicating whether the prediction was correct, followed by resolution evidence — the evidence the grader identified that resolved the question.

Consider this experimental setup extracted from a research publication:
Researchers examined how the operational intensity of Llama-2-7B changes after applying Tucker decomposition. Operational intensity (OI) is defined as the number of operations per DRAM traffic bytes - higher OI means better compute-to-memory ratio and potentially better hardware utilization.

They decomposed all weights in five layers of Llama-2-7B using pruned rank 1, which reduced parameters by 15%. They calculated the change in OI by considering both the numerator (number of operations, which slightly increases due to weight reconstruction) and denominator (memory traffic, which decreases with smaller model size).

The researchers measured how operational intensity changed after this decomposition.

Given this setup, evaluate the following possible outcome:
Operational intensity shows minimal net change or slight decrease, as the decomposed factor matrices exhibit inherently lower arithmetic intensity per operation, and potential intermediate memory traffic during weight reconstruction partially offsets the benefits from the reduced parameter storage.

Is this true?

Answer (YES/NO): NO